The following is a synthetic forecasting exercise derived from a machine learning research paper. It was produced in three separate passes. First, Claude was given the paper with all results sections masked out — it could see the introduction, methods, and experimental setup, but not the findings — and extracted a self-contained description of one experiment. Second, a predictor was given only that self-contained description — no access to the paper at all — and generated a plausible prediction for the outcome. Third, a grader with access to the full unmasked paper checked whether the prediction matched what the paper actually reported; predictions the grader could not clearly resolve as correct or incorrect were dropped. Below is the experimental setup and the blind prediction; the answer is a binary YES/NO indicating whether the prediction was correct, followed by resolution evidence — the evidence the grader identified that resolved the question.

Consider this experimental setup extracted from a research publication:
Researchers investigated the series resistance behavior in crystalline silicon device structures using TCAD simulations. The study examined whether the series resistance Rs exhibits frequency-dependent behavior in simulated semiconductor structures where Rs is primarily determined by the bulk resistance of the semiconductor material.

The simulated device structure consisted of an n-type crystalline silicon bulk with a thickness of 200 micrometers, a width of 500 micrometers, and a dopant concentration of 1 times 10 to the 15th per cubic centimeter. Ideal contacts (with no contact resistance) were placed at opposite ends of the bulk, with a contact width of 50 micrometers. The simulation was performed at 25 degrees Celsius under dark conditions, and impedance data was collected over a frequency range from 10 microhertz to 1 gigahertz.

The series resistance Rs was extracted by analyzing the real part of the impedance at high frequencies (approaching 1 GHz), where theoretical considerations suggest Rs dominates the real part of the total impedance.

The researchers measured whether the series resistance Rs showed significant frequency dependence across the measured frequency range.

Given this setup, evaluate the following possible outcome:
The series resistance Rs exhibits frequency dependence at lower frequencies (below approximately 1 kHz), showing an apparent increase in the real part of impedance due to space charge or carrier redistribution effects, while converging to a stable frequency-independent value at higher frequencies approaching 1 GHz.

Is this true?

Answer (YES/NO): NO